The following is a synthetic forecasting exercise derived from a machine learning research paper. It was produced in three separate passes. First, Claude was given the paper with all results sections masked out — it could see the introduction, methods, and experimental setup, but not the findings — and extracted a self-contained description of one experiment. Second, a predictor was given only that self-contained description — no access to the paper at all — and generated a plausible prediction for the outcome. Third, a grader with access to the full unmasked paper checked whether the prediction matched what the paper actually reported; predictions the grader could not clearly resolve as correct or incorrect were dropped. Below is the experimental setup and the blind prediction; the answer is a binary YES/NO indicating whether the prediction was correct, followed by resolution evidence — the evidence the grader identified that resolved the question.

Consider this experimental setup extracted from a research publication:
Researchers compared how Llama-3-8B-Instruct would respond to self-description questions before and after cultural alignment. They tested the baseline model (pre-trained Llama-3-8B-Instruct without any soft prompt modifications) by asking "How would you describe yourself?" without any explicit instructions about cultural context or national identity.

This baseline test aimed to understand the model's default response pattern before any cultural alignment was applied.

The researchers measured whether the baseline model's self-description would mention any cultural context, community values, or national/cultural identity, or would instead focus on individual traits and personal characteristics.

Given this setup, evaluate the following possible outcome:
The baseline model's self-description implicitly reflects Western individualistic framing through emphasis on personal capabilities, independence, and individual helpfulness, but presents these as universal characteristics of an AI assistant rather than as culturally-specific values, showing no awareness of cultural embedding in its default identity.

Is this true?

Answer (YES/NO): NO